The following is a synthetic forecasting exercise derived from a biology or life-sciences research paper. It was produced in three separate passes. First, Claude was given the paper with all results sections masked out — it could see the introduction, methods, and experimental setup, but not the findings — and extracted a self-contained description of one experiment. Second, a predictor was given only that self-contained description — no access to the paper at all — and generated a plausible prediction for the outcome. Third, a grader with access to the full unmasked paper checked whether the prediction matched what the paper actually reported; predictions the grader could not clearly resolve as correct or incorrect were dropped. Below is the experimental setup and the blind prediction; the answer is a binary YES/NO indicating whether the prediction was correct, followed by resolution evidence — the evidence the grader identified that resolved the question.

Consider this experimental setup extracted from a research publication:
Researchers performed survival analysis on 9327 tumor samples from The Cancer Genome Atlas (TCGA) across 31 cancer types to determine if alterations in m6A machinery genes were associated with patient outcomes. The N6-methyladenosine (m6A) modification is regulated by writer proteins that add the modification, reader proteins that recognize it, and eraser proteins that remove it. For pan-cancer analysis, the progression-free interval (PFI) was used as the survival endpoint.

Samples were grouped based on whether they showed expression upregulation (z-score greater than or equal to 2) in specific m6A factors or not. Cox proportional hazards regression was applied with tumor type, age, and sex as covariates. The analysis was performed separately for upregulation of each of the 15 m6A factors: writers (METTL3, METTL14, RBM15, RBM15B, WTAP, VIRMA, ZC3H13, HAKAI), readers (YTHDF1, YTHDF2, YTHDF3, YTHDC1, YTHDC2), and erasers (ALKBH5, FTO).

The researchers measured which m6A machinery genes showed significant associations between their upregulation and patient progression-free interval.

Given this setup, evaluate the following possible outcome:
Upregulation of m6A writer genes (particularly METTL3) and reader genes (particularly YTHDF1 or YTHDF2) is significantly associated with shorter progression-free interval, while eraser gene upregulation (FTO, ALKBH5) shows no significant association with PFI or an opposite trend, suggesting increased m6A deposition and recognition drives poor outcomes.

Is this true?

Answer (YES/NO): NO